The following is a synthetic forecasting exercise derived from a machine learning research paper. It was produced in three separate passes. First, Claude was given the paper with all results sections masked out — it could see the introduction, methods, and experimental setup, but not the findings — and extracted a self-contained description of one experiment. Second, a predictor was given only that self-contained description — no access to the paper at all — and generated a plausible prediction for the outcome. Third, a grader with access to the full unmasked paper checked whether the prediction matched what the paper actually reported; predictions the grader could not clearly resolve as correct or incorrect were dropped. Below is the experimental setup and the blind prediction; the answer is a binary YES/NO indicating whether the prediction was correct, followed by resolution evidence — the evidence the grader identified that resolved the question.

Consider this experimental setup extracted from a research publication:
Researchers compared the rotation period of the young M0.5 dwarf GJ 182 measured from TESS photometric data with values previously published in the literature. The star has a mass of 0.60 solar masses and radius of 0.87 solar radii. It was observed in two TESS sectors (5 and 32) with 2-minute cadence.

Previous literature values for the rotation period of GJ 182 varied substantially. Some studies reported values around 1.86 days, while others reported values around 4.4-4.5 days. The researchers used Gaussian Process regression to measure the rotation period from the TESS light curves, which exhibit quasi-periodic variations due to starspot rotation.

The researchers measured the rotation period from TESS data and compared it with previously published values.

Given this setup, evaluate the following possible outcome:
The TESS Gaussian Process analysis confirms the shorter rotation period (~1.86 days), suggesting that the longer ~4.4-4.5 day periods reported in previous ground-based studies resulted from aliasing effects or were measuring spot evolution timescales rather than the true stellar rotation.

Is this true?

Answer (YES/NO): NO